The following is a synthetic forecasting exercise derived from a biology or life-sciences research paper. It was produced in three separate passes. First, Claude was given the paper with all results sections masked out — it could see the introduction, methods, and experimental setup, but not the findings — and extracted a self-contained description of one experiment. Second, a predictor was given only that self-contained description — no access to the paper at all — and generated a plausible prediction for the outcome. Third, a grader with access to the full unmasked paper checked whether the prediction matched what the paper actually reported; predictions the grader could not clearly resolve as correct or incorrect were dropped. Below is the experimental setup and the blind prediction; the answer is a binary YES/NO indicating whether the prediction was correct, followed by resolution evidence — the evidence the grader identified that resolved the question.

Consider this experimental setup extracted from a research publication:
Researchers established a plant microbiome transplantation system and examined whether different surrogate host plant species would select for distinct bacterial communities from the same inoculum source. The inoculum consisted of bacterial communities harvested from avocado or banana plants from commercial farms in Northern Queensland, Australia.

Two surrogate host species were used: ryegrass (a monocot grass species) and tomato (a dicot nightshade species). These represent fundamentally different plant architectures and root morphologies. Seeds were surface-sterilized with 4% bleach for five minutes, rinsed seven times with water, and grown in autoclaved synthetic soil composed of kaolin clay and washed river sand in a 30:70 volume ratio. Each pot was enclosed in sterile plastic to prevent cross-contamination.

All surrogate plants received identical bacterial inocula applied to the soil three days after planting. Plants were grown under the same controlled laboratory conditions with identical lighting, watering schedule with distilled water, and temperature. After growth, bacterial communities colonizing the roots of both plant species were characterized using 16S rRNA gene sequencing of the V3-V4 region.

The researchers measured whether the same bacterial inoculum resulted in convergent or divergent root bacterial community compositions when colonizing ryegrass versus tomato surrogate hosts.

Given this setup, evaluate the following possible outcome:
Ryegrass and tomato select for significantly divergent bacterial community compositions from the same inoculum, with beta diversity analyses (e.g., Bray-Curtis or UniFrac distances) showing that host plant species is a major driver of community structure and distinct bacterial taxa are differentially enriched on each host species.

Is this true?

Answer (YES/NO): NO